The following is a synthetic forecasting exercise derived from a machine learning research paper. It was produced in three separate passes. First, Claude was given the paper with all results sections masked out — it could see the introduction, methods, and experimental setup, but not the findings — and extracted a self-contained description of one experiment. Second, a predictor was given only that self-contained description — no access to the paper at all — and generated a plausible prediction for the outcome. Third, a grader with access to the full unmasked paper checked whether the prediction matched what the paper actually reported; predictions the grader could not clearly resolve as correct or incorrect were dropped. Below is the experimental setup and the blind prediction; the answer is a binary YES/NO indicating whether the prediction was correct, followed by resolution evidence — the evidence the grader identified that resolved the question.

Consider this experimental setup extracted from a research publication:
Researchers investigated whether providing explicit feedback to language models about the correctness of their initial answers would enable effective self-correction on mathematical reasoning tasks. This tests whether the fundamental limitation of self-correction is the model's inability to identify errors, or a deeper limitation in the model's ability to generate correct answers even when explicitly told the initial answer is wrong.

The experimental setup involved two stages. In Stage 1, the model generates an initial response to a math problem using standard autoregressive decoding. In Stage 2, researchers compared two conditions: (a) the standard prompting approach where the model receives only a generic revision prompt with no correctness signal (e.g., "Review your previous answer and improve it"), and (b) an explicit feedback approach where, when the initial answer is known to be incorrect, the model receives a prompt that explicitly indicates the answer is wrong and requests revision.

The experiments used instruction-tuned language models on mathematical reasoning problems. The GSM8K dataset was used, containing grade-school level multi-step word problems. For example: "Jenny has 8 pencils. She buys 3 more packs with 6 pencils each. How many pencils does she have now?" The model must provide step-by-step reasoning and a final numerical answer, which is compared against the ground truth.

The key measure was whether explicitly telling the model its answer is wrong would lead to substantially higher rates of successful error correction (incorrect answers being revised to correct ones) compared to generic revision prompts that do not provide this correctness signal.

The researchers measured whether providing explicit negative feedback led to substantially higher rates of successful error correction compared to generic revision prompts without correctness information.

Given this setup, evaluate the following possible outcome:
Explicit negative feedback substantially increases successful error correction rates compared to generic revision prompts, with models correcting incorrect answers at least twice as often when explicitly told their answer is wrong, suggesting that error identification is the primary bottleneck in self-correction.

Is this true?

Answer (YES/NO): NO